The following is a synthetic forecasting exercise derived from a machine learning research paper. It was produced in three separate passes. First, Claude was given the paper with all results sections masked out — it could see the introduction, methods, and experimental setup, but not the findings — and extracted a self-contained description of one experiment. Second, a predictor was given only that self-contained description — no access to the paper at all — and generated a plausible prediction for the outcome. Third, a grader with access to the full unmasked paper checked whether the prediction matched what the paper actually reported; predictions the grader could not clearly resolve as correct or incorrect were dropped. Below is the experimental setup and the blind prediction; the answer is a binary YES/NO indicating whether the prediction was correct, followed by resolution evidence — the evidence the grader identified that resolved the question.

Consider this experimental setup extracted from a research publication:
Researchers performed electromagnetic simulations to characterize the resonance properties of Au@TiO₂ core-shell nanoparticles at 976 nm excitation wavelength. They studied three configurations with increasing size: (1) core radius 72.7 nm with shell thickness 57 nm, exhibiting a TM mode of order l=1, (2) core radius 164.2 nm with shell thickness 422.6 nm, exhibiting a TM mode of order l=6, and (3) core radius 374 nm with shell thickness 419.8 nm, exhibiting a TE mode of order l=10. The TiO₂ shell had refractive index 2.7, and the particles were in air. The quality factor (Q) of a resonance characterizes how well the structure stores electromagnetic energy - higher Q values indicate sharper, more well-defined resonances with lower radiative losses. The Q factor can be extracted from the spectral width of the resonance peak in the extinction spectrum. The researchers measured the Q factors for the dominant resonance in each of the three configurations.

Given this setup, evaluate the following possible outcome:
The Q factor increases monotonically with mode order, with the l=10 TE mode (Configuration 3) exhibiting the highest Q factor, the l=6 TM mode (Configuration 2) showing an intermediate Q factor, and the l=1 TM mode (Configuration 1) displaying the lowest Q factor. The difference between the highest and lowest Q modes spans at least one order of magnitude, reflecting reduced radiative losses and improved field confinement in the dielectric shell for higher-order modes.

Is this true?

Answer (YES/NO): YES